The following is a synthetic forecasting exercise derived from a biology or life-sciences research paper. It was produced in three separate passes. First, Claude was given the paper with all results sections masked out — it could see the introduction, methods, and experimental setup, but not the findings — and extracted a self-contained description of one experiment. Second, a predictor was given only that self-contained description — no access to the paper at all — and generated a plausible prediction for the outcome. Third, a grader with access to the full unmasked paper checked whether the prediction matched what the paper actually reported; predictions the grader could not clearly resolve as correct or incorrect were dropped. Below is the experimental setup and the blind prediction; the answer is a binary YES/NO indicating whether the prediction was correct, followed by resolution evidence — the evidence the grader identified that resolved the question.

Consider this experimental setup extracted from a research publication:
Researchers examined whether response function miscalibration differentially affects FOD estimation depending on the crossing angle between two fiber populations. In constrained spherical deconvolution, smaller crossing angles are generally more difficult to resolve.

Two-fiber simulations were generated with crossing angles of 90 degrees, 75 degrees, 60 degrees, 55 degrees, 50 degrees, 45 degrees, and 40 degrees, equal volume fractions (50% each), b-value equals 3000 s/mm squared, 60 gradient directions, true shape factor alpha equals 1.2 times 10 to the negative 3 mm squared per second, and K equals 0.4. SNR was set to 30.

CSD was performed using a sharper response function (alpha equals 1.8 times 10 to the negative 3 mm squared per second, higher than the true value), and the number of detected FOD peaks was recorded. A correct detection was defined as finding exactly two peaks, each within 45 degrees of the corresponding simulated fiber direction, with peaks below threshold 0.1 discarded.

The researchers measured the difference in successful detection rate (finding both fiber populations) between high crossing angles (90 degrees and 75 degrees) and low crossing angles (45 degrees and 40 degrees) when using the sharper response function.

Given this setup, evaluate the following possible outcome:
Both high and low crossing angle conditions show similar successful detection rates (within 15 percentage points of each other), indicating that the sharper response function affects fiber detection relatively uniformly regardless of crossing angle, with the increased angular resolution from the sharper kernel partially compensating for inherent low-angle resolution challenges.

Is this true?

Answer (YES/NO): NO